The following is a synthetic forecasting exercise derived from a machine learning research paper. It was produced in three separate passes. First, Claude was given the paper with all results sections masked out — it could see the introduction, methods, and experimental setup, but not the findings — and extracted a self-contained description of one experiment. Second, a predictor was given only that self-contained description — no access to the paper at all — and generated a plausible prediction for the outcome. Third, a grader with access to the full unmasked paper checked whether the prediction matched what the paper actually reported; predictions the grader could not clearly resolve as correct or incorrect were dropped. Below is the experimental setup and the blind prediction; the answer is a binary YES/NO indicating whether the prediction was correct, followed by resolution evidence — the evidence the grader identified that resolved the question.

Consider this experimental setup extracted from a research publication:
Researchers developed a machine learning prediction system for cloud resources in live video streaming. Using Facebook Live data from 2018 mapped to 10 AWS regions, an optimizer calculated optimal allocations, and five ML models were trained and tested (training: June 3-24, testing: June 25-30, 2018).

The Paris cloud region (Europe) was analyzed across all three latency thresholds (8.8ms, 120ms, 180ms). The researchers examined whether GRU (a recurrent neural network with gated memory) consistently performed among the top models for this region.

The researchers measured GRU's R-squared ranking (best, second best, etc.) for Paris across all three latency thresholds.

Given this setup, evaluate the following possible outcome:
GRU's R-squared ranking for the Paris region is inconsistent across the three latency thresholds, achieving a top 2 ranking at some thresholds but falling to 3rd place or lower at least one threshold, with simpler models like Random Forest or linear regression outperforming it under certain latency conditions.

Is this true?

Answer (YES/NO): NO